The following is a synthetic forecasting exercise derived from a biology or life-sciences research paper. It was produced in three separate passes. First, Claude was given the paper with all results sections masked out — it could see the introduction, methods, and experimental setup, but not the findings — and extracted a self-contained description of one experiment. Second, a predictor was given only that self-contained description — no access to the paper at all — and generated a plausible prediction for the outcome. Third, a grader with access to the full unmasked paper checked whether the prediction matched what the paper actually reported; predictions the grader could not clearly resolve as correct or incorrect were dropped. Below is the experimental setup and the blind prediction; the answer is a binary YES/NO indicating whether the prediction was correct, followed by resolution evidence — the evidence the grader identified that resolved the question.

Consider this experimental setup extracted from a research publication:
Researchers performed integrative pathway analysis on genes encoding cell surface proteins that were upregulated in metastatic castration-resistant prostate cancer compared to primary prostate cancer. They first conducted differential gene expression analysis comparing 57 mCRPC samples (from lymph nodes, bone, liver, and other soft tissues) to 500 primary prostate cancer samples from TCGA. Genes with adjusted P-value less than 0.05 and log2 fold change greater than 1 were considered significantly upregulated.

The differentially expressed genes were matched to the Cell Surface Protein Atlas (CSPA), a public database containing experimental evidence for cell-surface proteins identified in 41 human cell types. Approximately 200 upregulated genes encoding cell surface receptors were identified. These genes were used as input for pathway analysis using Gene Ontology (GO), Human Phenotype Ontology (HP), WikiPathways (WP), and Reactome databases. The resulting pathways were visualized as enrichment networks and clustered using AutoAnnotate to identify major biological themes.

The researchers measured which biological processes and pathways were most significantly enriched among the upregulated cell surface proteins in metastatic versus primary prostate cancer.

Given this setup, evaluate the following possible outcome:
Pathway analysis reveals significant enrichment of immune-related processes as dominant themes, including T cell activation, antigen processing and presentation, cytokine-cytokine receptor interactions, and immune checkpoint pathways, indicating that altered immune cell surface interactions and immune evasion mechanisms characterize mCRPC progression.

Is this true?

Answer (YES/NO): NO